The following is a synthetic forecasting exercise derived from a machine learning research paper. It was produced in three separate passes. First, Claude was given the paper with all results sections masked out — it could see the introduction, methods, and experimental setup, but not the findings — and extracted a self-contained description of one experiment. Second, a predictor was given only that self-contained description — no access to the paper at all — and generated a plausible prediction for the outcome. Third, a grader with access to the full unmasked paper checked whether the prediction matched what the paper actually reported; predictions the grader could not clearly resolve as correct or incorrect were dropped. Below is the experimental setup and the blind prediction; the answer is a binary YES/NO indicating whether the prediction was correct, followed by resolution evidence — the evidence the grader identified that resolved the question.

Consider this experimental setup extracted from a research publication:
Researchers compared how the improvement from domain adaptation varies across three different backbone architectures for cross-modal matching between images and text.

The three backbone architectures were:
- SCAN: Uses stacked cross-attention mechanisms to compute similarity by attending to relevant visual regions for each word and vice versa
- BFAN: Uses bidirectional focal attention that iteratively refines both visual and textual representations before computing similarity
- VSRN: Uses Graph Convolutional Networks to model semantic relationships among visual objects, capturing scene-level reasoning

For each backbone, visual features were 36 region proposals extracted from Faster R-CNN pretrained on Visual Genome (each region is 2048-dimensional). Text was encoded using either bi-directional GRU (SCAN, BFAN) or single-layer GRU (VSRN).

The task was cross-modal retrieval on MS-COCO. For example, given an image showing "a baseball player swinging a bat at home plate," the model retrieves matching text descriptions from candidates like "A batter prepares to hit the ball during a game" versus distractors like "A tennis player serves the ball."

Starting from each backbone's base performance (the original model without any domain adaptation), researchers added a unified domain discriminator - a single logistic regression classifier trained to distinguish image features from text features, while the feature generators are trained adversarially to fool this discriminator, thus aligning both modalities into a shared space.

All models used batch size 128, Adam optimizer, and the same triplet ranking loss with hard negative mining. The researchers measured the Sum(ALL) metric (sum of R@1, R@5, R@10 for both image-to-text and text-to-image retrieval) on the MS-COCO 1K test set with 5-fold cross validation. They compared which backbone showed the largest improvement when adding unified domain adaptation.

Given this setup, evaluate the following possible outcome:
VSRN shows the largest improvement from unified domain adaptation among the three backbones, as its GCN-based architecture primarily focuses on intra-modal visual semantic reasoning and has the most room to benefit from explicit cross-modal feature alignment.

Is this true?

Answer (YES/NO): NO